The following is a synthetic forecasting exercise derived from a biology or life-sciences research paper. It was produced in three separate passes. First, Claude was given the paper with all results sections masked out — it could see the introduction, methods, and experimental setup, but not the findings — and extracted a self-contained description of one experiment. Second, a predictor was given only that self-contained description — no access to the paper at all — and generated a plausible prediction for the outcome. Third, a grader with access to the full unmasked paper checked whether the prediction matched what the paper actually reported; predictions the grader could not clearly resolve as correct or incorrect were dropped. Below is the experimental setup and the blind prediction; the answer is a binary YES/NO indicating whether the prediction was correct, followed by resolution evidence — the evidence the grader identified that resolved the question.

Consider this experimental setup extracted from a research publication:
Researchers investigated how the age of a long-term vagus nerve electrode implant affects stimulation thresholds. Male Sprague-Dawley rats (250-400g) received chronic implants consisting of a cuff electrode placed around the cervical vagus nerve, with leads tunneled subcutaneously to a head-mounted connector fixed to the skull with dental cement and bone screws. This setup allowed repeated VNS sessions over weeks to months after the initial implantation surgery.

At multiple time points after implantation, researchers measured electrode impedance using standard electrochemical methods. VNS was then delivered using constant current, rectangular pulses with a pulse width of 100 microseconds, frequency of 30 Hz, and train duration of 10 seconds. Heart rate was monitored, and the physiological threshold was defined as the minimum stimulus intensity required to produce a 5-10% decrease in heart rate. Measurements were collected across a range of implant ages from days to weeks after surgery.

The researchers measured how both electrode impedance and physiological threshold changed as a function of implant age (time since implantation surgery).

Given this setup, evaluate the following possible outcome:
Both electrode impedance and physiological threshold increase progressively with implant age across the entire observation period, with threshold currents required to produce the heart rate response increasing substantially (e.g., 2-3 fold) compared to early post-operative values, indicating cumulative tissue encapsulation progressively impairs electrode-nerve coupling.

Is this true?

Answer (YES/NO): NO